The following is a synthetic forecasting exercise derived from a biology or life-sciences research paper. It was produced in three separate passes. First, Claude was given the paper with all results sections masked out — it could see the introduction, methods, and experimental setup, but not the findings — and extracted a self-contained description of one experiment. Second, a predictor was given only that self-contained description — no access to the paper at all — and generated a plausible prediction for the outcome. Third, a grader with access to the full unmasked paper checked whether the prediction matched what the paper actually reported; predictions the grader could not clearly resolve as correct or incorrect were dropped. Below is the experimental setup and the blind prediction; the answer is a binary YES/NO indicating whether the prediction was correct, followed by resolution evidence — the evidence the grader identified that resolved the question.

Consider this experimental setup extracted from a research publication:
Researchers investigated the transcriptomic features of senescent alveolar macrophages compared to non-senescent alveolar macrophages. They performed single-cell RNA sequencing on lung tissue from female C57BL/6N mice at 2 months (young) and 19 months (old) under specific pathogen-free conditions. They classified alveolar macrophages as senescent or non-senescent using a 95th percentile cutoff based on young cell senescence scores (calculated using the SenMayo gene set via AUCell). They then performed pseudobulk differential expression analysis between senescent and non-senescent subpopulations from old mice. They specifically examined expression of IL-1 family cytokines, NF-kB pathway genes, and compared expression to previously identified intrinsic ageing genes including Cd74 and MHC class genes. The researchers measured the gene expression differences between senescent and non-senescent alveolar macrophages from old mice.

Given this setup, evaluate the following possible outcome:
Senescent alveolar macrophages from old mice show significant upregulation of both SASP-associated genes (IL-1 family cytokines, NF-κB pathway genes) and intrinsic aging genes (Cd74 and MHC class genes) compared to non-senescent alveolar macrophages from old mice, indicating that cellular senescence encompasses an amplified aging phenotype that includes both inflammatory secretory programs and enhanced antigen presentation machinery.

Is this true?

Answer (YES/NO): NO